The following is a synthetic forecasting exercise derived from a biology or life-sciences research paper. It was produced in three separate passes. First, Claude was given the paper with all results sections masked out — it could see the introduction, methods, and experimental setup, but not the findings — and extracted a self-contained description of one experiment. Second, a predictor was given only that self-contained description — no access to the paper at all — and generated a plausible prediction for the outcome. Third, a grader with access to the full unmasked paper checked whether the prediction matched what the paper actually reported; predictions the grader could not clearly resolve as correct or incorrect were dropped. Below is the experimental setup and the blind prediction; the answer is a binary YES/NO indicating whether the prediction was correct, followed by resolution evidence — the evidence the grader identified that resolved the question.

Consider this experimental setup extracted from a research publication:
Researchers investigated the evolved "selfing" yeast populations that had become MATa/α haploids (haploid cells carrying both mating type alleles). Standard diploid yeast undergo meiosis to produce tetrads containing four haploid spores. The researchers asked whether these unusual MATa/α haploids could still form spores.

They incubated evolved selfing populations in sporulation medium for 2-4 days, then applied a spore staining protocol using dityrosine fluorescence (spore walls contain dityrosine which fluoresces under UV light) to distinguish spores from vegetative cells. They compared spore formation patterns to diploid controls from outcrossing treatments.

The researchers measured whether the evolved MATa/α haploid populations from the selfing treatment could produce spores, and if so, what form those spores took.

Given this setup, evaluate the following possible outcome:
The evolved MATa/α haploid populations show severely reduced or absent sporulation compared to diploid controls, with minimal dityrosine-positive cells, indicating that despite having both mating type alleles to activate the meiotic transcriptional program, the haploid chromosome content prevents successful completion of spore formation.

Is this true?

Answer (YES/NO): NO